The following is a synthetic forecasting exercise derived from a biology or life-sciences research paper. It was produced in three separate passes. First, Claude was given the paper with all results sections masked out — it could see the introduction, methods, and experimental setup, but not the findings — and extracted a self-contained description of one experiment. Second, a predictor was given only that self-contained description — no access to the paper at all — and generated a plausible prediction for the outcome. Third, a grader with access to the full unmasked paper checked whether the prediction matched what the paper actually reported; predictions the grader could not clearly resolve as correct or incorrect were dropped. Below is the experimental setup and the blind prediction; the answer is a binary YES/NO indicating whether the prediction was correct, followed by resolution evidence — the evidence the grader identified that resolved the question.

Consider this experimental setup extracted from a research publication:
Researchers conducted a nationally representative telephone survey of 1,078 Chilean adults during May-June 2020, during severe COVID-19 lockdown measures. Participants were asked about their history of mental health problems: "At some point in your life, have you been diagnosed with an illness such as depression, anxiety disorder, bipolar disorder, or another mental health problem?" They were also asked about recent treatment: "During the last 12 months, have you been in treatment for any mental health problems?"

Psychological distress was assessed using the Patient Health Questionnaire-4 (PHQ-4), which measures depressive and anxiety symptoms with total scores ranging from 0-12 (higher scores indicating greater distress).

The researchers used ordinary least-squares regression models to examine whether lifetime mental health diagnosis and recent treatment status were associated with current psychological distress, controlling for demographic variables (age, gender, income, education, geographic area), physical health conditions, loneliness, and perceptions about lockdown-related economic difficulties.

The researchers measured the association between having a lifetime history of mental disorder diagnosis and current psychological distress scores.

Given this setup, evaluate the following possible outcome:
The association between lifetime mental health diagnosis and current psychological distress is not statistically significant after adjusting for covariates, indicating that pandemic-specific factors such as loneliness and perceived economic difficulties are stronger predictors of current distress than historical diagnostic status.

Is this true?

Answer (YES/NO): NO